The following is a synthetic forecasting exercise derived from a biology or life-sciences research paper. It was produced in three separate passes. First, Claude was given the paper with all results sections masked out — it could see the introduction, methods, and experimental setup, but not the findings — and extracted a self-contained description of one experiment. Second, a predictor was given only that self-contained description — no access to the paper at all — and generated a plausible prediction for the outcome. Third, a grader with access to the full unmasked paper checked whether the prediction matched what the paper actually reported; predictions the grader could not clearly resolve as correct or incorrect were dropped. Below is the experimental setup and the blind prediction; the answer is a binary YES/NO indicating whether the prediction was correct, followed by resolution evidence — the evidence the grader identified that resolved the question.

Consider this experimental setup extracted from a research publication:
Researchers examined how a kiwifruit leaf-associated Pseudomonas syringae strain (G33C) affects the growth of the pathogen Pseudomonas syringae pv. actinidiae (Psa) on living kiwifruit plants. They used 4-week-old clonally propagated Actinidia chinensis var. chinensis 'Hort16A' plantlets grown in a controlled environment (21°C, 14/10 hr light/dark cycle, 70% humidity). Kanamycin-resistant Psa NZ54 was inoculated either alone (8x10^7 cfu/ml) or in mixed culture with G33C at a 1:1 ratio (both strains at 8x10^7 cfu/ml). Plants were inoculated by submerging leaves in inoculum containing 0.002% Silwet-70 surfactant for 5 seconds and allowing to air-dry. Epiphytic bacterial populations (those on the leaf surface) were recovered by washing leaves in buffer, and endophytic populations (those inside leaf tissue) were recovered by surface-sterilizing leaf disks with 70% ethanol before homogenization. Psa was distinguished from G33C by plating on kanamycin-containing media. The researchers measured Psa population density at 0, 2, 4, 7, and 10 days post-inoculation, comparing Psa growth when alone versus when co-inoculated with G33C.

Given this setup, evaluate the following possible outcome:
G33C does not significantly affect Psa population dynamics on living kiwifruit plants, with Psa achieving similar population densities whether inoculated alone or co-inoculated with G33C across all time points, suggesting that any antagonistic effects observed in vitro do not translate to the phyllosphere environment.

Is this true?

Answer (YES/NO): NO